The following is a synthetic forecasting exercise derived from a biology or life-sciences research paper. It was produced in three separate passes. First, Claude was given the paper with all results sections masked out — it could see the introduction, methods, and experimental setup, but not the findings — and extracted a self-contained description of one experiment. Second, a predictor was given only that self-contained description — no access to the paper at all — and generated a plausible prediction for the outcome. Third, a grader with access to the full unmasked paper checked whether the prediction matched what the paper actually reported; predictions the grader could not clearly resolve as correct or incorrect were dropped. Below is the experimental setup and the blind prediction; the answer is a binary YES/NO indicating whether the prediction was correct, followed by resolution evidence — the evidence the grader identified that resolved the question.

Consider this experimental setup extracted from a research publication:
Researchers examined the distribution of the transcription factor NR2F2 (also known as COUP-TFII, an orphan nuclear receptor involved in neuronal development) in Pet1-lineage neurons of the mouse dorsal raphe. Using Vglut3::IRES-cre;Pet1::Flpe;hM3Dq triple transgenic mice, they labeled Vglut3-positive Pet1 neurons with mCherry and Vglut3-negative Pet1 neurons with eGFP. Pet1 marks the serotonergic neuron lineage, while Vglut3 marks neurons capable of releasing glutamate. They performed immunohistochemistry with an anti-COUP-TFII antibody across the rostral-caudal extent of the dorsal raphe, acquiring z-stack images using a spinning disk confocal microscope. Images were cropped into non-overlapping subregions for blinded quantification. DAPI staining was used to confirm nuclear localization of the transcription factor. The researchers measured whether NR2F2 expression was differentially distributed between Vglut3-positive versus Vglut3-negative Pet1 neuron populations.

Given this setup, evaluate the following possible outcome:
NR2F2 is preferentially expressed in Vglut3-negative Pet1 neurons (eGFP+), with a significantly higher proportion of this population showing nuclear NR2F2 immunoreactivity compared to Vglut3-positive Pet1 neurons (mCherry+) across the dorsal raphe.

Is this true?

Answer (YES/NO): NO